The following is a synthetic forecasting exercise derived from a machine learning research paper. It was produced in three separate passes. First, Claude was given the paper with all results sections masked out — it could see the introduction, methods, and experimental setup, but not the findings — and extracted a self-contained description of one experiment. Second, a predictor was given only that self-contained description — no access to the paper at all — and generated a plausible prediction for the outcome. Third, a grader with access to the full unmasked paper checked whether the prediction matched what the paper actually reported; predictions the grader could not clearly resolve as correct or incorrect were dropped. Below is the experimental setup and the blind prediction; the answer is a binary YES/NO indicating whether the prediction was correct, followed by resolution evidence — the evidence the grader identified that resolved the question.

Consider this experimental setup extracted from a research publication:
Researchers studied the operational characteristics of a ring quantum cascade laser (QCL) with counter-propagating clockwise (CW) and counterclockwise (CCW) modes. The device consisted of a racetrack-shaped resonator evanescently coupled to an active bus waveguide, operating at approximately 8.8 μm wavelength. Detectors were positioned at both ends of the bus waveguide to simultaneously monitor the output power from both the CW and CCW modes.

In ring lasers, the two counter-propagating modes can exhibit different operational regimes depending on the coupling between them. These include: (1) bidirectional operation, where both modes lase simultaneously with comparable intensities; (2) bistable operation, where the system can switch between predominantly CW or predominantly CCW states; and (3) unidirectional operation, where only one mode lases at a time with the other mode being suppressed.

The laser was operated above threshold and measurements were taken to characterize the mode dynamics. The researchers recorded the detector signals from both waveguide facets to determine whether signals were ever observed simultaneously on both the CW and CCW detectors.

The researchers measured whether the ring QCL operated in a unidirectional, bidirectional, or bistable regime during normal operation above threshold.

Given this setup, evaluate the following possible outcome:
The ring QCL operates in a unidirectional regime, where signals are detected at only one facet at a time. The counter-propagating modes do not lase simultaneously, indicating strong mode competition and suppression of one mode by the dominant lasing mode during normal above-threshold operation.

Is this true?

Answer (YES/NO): YES